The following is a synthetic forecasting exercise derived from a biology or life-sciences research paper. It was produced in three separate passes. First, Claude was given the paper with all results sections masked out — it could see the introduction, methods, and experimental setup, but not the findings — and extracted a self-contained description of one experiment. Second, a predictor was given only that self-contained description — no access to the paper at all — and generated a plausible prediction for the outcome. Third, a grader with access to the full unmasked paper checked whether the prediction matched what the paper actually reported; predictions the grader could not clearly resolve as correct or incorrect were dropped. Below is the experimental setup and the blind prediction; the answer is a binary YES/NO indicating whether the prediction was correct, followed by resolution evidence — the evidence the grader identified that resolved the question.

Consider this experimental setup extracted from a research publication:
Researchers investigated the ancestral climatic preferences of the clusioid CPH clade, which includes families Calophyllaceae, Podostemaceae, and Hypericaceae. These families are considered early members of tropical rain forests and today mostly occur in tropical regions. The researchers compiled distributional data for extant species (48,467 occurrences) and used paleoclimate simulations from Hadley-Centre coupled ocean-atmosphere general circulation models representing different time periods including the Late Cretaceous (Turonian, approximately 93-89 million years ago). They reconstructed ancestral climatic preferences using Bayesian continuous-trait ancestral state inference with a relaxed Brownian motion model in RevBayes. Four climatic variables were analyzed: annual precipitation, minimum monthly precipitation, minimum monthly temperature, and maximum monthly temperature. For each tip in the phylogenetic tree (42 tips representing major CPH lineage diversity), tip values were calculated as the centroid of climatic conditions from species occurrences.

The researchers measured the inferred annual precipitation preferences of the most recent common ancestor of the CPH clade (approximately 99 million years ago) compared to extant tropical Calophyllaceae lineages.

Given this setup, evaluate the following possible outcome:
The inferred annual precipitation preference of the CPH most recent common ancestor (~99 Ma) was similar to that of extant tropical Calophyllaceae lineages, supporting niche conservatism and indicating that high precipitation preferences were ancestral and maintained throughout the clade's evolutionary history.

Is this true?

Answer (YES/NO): NO